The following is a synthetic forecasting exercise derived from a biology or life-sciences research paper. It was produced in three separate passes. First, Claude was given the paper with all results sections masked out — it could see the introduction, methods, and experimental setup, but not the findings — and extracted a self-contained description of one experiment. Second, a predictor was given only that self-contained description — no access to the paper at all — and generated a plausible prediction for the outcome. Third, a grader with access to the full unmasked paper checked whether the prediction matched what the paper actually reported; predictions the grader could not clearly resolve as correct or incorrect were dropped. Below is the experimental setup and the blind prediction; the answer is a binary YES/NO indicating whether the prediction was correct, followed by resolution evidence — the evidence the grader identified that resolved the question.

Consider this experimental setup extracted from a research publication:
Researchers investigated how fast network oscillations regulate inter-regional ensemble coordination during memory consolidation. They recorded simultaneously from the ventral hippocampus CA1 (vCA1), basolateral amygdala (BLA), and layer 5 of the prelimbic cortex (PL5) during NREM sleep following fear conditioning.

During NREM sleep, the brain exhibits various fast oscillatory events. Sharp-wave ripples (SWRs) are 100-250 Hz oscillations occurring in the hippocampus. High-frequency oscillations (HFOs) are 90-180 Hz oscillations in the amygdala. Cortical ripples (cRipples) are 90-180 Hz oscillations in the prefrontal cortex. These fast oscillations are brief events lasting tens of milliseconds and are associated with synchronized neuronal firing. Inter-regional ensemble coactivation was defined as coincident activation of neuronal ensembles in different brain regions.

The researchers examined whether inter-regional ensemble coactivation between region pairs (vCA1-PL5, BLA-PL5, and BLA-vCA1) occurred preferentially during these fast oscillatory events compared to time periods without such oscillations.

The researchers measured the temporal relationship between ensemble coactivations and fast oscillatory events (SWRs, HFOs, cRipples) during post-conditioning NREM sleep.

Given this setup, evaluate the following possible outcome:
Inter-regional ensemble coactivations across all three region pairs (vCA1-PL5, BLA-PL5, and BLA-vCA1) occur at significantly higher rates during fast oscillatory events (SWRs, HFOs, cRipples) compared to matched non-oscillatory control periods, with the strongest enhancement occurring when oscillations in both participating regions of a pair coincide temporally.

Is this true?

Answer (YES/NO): NO